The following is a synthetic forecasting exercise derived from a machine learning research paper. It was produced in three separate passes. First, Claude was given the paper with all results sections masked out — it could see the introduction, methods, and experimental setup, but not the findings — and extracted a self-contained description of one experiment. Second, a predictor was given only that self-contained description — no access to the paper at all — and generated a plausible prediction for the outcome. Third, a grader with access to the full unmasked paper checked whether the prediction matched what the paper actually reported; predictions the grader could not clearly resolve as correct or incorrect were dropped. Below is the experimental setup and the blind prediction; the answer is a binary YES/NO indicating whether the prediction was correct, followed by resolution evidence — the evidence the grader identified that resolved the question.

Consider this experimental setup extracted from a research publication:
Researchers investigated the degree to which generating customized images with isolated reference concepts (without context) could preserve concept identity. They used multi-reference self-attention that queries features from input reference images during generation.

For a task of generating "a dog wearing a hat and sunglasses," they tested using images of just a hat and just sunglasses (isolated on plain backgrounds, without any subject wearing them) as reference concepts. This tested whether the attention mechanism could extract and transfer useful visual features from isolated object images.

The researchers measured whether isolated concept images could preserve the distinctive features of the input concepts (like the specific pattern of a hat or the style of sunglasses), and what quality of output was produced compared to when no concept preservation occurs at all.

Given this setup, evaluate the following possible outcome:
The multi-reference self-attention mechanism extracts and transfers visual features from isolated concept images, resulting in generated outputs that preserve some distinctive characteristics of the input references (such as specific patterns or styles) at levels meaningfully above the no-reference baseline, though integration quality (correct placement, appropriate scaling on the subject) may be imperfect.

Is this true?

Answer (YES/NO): NO